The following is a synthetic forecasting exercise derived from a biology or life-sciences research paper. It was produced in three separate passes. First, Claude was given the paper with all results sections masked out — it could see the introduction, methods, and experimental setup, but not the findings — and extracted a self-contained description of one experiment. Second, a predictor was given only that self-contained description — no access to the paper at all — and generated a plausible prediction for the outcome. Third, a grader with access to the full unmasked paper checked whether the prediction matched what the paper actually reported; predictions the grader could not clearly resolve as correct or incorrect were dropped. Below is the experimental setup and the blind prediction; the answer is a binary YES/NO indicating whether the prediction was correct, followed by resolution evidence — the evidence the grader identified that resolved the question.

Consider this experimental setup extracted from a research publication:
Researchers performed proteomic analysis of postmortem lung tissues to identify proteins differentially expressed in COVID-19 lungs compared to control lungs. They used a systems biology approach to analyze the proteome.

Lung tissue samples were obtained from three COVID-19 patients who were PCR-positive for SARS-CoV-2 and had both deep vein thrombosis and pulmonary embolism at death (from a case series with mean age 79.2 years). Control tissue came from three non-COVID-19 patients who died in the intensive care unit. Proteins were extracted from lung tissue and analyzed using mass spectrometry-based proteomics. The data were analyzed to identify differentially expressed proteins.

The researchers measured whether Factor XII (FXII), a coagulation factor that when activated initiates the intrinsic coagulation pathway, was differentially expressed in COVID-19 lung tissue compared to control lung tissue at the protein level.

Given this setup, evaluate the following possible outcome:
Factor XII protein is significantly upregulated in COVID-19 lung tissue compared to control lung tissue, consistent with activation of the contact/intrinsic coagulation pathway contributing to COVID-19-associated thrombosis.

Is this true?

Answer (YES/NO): YES